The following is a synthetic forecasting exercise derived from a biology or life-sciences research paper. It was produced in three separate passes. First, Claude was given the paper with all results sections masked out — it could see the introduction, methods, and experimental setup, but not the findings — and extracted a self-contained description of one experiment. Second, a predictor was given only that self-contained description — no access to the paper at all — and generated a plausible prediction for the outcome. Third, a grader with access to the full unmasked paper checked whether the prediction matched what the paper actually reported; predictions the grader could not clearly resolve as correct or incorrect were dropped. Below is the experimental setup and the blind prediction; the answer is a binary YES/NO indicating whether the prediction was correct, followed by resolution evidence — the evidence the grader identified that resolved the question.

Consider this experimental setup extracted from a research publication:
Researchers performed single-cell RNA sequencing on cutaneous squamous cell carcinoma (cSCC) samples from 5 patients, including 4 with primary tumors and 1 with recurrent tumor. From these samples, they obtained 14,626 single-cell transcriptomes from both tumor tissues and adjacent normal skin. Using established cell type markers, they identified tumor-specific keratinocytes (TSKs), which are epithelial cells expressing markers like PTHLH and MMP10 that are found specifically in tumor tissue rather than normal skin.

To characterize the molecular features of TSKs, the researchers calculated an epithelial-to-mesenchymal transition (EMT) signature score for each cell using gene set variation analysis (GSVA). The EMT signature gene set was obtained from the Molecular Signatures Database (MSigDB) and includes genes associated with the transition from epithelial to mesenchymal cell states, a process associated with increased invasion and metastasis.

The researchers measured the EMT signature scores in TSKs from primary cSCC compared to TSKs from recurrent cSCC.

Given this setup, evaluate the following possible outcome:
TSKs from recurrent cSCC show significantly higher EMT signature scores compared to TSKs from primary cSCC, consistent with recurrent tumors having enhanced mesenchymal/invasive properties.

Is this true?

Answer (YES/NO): YES